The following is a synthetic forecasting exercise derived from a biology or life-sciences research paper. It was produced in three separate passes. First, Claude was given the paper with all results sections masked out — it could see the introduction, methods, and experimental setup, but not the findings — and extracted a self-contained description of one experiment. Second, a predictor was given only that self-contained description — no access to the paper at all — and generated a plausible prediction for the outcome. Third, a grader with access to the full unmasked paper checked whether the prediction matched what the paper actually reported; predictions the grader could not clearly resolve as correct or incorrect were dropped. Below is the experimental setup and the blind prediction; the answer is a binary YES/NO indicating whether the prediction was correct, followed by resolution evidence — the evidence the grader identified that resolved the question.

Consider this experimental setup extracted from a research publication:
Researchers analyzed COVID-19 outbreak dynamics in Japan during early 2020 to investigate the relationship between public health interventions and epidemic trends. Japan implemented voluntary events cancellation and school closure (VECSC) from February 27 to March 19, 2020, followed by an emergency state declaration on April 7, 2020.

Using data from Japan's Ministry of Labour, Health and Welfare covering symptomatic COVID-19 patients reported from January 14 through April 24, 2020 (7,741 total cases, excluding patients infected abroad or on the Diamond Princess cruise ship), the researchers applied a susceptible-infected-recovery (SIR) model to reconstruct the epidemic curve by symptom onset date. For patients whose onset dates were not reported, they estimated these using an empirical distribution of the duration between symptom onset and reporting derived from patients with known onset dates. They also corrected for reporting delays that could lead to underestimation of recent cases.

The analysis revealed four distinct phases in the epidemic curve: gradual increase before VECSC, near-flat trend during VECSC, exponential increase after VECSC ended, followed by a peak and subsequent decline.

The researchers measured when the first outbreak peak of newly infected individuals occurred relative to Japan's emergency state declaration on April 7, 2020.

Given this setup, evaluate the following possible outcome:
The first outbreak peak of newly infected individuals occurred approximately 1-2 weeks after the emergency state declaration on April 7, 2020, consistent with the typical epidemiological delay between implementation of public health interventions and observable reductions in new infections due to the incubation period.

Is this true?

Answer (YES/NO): NO